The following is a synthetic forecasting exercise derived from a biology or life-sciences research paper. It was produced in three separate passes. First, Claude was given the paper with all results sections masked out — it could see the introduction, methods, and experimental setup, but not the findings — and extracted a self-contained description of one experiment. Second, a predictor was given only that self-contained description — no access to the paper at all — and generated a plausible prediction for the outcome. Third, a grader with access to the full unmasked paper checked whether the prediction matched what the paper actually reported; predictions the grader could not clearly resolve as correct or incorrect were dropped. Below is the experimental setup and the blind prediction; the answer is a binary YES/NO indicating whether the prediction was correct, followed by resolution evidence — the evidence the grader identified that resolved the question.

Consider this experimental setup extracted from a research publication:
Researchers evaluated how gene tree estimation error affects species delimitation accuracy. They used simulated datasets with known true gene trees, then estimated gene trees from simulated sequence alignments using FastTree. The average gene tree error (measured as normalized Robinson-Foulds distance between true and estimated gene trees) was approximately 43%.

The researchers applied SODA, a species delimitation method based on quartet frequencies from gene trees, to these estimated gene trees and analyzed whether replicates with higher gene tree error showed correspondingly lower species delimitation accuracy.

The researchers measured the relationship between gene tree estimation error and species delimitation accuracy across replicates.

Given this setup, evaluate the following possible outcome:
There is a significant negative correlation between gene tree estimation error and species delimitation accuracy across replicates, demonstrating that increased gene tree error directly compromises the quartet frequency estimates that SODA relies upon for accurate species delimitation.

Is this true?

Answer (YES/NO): NO